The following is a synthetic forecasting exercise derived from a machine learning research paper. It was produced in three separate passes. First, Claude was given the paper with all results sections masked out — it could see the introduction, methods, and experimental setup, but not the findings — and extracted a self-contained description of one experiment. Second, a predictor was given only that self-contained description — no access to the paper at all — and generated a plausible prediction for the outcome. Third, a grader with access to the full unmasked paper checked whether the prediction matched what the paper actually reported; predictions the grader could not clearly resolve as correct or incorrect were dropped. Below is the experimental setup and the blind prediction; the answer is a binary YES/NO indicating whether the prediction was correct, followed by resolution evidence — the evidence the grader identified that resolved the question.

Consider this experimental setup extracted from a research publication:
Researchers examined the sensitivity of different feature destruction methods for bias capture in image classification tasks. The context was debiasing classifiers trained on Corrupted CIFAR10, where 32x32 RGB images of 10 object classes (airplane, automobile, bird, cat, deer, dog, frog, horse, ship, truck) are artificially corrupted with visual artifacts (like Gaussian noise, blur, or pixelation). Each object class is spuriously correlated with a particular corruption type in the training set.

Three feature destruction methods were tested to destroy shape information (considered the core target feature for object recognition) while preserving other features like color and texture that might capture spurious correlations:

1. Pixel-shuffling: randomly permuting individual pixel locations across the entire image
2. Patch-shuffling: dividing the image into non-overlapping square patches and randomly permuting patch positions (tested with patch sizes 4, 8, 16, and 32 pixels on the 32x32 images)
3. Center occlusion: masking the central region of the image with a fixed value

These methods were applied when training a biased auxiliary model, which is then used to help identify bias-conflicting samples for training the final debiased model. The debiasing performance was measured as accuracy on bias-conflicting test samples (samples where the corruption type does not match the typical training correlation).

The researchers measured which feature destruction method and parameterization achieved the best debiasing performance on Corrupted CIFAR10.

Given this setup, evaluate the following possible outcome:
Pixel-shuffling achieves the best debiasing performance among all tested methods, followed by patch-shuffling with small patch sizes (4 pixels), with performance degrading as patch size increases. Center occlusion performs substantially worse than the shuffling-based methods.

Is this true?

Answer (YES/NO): NO